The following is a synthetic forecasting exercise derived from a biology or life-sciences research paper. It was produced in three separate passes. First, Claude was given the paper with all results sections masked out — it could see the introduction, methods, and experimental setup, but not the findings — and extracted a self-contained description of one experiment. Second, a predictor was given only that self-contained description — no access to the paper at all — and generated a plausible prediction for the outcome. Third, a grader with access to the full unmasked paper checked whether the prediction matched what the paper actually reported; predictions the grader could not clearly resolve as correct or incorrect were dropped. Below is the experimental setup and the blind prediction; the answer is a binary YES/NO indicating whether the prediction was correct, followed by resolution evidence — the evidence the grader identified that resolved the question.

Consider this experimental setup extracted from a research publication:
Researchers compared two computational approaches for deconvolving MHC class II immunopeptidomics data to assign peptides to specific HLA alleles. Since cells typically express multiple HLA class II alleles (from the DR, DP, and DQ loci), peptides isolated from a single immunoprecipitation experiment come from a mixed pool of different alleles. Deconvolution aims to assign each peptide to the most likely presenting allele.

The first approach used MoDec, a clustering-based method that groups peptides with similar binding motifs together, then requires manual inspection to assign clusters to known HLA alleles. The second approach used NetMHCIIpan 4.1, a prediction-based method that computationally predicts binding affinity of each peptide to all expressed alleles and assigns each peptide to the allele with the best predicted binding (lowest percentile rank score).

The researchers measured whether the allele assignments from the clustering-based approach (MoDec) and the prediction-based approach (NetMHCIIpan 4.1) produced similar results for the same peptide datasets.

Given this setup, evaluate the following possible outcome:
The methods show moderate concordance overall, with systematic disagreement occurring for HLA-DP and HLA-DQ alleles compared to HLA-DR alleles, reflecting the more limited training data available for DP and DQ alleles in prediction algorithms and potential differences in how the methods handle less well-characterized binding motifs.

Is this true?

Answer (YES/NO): NO